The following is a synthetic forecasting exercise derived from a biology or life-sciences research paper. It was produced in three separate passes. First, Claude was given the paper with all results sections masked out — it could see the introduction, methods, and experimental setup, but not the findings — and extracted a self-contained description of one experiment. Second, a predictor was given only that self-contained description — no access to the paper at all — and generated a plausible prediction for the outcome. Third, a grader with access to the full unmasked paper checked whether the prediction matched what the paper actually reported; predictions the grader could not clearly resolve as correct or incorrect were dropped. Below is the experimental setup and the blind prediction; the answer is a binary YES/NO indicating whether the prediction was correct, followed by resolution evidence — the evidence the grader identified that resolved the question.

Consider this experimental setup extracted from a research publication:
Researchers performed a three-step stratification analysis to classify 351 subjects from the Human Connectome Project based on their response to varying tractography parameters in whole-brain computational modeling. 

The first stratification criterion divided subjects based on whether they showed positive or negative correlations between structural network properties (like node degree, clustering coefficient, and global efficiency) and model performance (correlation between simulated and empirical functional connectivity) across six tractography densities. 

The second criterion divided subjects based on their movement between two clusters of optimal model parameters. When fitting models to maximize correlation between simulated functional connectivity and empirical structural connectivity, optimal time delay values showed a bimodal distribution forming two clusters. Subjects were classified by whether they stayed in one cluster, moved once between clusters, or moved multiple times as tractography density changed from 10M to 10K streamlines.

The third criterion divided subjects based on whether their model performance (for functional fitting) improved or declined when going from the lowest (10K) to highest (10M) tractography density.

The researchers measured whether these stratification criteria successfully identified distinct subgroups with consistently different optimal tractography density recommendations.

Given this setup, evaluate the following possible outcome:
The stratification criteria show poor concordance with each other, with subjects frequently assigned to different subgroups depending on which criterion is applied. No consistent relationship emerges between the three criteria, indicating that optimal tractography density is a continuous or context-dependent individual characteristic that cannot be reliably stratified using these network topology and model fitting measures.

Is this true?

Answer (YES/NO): NO